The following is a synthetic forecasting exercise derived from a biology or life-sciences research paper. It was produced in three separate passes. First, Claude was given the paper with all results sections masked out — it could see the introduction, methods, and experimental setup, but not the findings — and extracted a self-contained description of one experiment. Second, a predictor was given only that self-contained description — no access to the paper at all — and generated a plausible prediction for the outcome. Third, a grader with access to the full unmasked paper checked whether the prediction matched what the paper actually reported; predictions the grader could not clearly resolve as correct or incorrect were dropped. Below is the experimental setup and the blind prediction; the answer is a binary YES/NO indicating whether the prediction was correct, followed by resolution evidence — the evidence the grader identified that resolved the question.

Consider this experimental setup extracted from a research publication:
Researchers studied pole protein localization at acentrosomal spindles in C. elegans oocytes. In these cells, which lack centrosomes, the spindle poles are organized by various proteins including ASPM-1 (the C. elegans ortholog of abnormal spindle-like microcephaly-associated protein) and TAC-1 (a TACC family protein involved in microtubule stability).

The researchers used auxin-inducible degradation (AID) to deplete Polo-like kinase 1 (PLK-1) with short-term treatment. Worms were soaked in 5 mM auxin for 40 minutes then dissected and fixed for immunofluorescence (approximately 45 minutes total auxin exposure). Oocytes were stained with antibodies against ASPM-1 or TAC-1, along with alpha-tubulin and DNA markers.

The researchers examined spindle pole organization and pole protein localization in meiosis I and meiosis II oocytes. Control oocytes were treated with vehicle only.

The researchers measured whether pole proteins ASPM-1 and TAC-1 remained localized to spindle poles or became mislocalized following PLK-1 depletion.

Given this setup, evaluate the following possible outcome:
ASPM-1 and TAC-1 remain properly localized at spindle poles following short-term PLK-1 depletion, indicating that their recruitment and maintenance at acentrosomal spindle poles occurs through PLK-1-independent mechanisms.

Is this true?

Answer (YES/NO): NO